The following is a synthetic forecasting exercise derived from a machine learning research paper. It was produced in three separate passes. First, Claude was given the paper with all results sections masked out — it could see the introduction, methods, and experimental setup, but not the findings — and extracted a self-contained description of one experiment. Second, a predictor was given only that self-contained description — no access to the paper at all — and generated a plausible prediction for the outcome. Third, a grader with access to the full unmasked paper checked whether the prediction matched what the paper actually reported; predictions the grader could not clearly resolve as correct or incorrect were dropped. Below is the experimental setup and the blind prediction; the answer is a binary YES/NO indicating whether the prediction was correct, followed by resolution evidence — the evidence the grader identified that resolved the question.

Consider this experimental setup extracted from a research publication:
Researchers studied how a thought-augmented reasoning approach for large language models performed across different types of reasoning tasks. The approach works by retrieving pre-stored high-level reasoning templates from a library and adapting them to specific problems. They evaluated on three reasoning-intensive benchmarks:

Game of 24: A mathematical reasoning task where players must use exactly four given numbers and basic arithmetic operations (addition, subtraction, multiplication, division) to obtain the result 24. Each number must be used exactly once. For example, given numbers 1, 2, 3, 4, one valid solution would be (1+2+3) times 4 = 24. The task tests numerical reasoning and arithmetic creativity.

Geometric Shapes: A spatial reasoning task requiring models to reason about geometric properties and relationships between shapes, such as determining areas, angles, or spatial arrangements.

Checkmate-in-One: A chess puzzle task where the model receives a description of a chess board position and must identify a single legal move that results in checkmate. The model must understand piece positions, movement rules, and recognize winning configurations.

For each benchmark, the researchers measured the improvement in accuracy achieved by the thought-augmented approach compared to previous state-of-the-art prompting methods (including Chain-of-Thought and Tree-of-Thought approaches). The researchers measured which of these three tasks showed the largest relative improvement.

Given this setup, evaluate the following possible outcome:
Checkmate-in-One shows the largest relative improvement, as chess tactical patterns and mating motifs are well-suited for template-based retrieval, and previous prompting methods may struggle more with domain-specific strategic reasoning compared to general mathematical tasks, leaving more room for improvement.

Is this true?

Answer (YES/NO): YES